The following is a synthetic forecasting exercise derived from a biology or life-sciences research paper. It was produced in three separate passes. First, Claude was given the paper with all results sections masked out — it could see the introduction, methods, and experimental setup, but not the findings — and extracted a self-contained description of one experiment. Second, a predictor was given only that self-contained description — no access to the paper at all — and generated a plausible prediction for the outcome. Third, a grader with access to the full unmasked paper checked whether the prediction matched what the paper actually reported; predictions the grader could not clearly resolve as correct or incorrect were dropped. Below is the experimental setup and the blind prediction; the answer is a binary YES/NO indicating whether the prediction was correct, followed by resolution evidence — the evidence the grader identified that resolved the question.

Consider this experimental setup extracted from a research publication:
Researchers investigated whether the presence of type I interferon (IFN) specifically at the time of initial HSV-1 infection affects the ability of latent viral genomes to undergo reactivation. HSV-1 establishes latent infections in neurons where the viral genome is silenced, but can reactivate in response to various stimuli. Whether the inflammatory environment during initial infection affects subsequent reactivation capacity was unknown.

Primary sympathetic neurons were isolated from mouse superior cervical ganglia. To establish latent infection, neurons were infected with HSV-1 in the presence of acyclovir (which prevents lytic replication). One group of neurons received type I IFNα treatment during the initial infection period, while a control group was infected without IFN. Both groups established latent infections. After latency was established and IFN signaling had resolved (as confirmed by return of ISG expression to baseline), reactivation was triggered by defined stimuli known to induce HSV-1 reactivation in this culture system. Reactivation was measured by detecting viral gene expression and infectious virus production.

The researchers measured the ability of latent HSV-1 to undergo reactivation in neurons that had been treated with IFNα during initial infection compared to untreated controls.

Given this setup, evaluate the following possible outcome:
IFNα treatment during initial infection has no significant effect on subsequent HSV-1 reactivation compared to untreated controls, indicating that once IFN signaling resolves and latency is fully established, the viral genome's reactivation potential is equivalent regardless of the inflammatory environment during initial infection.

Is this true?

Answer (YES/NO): NO